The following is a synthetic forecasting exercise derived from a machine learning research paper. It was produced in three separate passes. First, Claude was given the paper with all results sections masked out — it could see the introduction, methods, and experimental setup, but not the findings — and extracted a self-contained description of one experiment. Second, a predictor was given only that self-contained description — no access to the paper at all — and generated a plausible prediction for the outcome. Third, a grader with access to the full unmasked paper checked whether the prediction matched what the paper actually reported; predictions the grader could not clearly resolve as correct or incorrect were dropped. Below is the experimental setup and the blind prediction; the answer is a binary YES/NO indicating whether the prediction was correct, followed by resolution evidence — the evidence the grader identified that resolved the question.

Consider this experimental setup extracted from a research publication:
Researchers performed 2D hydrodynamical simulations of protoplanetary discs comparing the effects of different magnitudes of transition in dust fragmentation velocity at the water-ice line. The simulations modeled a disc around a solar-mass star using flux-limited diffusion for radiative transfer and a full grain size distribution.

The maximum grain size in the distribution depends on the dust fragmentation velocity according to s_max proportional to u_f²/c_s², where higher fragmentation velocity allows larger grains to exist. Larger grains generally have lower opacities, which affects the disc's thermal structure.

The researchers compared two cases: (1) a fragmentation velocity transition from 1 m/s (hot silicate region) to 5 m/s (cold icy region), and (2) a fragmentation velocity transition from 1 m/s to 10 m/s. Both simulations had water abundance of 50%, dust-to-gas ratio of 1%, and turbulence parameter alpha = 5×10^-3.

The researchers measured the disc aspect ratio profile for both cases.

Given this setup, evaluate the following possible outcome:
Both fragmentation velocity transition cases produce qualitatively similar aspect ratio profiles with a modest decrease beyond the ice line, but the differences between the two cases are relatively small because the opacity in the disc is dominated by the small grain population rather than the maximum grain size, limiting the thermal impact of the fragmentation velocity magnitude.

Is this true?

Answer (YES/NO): NO